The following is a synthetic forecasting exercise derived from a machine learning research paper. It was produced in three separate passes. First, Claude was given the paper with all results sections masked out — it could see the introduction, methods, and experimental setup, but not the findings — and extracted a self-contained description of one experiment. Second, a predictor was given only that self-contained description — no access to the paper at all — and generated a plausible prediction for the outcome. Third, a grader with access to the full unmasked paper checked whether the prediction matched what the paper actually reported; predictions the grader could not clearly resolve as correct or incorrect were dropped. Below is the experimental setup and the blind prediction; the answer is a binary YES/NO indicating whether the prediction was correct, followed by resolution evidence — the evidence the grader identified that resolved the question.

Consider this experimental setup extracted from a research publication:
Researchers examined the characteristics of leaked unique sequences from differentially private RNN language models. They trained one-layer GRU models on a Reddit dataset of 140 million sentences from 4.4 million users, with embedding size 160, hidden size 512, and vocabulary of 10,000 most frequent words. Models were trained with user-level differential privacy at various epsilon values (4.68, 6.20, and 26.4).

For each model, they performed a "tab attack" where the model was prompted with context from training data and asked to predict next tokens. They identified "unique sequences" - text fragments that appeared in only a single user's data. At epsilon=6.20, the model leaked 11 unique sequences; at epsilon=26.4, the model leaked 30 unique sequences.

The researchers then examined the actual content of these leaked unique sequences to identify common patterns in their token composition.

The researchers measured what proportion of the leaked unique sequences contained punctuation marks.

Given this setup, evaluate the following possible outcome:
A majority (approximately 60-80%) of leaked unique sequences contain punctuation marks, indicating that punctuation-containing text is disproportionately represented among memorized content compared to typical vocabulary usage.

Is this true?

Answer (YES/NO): NO